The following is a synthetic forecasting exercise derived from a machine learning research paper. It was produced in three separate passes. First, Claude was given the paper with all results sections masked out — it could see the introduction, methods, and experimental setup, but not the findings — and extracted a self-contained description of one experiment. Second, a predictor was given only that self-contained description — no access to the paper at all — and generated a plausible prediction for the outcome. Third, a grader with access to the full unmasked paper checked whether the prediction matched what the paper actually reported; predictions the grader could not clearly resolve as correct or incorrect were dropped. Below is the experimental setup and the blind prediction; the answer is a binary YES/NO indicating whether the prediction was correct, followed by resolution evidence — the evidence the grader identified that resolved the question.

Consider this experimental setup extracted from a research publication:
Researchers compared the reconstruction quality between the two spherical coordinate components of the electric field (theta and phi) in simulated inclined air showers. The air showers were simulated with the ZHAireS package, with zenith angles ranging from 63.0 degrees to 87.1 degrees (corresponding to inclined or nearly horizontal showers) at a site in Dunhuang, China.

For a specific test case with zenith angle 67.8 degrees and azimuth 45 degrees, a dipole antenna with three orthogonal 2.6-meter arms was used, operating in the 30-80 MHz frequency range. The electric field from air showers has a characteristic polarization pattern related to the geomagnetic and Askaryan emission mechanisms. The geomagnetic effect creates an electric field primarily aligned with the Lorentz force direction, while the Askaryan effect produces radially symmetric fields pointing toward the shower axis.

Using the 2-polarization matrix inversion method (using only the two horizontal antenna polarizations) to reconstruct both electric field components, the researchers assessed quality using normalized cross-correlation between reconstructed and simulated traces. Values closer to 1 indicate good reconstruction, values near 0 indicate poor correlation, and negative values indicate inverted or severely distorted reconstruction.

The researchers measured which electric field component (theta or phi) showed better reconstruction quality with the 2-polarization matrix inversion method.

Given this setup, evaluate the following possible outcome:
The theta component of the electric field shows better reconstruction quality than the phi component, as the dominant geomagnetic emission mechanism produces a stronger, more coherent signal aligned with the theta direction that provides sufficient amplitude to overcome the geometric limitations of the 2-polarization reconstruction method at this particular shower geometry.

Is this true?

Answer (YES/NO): NO